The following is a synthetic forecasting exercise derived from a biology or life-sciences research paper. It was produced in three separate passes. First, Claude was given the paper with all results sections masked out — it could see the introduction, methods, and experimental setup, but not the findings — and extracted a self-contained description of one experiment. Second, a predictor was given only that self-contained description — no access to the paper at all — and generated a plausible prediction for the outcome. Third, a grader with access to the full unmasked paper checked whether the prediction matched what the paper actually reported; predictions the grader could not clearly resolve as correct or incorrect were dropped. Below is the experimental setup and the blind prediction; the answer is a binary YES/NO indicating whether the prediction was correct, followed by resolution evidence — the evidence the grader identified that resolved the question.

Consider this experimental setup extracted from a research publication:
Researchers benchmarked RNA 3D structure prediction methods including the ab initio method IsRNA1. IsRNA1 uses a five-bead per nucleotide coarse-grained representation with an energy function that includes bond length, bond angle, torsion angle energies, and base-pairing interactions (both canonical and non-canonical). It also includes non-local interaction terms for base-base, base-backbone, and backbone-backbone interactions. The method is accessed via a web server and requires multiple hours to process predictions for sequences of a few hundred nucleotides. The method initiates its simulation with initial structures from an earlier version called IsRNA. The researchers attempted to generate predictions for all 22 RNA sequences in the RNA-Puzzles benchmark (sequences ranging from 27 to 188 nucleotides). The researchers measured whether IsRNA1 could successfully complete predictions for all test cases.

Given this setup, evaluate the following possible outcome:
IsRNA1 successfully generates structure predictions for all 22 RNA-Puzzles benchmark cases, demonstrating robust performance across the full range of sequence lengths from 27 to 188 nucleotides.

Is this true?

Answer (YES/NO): NO